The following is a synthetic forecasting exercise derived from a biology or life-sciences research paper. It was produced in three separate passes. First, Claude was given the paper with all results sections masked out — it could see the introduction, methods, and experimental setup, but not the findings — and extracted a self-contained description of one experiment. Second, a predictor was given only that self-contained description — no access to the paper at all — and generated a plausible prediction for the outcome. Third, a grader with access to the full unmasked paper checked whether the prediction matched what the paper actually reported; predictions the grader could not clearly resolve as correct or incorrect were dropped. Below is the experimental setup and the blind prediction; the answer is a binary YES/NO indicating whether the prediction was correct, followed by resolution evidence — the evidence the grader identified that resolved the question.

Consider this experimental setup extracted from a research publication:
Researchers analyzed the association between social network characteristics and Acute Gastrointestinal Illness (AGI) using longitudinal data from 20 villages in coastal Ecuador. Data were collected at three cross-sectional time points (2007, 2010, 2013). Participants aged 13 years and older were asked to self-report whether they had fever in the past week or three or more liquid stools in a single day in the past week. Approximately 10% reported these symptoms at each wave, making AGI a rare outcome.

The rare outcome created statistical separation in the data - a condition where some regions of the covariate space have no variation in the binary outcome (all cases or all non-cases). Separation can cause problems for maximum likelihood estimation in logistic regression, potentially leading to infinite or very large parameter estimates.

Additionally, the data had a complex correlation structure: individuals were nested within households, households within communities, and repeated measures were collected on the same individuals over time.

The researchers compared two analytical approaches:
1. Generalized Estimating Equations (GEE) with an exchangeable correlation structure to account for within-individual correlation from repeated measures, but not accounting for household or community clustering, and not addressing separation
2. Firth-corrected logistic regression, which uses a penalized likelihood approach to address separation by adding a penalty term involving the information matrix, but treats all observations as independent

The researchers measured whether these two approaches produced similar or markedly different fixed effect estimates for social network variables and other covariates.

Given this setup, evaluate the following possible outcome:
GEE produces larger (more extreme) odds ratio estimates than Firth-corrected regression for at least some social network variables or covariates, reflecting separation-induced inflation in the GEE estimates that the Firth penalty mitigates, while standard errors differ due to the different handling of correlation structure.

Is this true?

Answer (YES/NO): NO